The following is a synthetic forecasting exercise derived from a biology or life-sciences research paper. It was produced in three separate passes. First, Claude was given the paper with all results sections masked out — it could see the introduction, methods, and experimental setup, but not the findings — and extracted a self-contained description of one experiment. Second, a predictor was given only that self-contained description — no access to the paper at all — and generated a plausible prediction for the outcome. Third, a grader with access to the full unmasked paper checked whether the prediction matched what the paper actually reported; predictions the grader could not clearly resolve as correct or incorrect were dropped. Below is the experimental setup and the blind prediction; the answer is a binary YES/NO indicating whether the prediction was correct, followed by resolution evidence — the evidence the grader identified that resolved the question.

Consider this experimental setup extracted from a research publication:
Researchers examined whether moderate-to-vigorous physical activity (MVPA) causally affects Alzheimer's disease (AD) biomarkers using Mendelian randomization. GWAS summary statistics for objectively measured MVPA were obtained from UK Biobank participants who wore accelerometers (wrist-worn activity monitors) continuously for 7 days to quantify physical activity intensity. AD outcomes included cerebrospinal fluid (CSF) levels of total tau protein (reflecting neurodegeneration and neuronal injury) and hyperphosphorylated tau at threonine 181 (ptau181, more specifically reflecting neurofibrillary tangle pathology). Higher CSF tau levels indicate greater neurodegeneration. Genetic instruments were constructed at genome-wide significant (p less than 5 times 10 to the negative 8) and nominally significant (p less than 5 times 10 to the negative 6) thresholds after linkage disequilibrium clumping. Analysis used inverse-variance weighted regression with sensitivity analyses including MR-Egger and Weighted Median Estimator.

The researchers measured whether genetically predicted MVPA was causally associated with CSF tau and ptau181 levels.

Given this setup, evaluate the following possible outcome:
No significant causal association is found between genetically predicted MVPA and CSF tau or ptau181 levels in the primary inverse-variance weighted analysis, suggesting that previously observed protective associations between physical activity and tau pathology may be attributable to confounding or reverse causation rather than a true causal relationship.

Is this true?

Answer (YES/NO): YES